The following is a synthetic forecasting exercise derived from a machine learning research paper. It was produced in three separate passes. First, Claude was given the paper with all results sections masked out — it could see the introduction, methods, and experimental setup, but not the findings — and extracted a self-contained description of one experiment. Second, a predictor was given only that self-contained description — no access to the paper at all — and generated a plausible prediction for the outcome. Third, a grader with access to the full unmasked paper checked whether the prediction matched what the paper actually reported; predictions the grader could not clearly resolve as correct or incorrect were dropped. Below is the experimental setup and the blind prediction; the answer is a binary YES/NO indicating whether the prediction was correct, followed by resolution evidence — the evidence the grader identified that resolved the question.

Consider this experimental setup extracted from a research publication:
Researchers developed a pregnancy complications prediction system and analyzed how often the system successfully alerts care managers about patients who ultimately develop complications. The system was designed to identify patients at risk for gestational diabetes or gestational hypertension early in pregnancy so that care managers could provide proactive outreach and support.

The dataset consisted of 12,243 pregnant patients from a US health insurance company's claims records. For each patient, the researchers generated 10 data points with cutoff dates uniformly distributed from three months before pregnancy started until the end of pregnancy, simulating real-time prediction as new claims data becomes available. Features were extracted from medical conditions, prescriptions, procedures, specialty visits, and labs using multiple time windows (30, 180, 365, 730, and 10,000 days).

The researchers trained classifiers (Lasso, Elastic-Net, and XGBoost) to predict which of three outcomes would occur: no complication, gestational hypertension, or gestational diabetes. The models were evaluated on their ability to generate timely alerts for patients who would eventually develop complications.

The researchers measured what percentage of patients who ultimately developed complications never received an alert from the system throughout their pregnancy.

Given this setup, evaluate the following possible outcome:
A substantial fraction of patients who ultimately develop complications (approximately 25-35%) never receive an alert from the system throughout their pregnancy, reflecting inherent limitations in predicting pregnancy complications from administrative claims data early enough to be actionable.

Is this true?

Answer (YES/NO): NO